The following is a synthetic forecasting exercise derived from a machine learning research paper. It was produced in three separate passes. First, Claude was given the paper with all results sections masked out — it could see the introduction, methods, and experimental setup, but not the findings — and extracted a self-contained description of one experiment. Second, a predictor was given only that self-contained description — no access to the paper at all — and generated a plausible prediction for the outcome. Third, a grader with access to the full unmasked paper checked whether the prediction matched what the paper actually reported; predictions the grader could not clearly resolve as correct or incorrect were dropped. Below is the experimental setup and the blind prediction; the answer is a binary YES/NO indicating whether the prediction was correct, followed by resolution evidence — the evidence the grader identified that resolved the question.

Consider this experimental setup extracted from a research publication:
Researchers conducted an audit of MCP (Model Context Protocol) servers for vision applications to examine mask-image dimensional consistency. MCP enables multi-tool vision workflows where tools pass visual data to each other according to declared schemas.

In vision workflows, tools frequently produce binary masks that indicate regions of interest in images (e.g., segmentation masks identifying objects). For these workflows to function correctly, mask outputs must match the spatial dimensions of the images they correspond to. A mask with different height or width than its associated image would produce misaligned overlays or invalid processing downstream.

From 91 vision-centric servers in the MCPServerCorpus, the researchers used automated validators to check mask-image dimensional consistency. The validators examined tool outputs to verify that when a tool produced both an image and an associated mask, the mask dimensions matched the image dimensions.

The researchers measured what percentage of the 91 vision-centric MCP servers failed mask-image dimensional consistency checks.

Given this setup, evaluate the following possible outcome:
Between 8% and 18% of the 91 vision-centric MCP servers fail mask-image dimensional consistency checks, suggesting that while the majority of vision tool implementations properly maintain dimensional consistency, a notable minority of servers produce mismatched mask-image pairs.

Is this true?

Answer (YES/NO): YES